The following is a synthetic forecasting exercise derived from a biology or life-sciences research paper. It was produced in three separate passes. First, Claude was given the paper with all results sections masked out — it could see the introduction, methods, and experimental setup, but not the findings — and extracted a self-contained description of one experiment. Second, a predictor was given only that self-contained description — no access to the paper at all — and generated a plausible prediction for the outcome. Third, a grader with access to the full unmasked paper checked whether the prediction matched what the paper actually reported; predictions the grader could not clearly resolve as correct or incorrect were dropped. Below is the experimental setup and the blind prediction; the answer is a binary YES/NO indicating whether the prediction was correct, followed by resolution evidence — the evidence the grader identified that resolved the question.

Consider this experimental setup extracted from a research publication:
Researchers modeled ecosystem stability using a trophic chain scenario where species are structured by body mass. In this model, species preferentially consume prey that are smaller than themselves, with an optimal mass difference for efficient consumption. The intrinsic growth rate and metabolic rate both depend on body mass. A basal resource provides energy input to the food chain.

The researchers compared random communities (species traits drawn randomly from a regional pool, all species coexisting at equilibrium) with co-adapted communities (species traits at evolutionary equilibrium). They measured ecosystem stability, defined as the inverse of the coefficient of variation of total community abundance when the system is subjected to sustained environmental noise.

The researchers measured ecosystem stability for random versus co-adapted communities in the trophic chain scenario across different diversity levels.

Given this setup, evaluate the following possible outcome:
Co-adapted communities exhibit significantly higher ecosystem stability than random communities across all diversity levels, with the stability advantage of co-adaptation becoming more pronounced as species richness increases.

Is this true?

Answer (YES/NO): NO